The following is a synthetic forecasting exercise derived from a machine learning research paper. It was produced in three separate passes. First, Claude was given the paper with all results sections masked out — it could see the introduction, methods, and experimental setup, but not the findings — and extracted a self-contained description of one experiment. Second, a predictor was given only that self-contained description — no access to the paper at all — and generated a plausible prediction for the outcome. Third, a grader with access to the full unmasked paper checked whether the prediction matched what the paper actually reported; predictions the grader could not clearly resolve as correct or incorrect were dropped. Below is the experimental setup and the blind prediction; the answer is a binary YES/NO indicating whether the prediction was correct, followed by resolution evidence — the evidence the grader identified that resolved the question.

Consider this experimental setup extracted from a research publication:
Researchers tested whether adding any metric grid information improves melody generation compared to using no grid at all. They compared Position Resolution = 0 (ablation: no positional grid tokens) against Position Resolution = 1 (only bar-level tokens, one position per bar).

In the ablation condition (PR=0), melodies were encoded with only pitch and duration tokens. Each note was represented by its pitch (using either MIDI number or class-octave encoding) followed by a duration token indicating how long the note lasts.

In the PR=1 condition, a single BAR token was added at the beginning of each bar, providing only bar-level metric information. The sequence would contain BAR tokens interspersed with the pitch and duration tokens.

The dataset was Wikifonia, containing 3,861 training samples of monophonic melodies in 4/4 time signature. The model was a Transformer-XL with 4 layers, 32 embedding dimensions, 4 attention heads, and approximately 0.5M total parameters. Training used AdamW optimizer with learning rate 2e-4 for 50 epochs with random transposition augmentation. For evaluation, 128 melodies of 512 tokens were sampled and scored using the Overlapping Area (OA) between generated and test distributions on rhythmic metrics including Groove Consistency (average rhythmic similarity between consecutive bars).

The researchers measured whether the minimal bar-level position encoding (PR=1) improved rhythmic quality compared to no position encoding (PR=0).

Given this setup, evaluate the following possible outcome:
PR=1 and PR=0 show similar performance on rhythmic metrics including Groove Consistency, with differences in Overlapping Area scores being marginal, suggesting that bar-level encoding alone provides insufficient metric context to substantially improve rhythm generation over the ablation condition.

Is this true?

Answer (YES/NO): YES